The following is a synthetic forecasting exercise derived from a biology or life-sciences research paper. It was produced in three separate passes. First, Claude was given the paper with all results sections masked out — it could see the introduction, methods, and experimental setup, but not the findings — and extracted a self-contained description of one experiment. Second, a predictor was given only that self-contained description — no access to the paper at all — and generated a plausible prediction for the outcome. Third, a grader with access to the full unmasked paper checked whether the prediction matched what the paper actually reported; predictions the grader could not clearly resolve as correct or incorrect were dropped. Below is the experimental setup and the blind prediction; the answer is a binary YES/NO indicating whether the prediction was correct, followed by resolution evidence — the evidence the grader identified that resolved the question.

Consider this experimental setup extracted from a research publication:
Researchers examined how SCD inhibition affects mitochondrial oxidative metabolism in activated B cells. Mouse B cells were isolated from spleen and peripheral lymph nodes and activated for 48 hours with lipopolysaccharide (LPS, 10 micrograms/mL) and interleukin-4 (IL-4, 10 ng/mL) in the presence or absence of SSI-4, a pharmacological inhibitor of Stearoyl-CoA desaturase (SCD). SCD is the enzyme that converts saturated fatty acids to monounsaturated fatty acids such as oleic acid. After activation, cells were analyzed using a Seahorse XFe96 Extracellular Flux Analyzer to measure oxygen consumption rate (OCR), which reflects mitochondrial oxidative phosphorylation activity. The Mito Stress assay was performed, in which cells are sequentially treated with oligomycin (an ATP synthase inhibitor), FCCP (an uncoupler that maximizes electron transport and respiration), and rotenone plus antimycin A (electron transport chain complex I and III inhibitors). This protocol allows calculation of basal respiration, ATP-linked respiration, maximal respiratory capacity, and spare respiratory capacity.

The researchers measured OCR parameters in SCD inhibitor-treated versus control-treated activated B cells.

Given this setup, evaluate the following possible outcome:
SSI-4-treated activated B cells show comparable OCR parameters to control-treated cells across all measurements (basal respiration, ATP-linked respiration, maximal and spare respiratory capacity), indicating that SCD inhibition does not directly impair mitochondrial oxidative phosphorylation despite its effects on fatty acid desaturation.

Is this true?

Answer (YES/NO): NO